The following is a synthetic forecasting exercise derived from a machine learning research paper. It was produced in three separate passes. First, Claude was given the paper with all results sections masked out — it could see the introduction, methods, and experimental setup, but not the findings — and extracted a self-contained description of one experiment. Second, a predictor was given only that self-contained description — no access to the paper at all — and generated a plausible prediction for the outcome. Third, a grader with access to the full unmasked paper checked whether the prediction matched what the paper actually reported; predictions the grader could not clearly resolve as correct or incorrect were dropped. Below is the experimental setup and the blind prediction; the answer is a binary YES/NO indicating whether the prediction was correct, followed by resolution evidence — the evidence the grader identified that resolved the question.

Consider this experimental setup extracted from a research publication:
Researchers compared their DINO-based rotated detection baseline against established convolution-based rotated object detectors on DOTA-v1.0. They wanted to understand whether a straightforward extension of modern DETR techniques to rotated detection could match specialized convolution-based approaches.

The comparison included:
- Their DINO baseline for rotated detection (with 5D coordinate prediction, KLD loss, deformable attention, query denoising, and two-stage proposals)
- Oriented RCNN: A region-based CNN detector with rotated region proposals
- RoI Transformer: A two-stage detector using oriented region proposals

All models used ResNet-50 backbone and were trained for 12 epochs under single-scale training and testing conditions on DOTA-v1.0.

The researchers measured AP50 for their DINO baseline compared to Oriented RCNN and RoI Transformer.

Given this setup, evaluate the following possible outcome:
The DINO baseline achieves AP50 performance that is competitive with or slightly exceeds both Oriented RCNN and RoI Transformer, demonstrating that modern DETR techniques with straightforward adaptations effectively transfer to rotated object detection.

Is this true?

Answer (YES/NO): YES